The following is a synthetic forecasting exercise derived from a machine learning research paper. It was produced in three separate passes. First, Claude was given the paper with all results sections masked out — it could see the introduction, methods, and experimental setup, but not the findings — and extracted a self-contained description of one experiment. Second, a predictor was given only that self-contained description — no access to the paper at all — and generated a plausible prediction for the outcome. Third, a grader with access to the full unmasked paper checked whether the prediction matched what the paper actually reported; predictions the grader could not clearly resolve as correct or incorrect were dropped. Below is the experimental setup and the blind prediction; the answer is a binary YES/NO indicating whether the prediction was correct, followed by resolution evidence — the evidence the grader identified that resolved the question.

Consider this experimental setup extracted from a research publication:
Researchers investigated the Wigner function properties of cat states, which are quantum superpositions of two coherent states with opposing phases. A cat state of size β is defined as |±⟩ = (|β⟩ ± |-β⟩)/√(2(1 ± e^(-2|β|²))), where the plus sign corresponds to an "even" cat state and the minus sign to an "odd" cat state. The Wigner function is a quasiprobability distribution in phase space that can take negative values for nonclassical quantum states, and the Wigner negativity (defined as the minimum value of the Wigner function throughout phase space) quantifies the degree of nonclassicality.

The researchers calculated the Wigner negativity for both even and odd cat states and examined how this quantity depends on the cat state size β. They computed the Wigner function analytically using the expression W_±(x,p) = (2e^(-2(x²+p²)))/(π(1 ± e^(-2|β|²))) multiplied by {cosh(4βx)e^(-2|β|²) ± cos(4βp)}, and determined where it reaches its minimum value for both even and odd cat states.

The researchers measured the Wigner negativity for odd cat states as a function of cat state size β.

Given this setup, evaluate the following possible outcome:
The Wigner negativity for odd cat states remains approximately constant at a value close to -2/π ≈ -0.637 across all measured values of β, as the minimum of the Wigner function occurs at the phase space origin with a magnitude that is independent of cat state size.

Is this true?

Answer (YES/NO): YES